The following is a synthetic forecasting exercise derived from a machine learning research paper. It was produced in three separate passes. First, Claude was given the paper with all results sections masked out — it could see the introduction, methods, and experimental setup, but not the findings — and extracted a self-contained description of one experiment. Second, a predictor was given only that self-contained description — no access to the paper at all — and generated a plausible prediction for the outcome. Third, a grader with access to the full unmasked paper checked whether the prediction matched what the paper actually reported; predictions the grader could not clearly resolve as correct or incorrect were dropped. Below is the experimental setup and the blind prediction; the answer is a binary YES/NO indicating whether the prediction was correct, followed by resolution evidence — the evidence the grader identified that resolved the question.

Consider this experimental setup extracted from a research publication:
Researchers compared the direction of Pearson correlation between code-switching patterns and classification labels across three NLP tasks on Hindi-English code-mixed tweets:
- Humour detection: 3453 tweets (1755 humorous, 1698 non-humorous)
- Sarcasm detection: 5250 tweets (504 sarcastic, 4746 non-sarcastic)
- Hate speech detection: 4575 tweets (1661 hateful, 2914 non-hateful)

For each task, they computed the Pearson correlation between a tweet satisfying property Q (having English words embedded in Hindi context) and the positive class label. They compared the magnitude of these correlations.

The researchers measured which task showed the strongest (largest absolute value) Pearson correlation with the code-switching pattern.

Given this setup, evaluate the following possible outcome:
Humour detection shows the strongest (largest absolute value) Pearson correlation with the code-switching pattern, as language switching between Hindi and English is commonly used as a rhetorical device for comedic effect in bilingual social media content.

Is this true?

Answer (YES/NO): NO